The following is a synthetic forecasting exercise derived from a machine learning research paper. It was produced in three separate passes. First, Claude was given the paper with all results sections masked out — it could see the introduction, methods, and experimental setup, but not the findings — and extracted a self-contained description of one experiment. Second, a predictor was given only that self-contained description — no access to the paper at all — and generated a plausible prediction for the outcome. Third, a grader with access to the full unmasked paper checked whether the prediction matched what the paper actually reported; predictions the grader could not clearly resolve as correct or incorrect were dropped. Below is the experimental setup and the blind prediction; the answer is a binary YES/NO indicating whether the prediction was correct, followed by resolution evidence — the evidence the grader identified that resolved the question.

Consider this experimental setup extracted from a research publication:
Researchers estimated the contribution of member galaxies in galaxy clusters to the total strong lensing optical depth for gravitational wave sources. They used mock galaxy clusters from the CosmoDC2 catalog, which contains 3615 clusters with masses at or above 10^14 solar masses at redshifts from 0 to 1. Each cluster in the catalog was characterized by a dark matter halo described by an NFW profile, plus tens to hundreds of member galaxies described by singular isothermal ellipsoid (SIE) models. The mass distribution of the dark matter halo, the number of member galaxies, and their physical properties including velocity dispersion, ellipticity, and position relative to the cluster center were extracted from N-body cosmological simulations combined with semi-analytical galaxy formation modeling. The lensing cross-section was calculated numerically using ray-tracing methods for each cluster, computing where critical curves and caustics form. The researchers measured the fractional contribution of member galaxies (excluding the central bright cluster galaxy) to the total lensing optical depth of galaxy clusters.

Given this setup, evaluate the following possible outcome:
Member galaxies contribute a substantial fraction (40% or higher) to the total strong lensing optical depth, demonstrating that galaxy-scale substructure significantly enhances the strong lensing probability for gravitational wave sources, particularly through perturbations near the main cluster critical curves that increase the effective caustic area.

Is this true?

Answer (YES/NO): NO